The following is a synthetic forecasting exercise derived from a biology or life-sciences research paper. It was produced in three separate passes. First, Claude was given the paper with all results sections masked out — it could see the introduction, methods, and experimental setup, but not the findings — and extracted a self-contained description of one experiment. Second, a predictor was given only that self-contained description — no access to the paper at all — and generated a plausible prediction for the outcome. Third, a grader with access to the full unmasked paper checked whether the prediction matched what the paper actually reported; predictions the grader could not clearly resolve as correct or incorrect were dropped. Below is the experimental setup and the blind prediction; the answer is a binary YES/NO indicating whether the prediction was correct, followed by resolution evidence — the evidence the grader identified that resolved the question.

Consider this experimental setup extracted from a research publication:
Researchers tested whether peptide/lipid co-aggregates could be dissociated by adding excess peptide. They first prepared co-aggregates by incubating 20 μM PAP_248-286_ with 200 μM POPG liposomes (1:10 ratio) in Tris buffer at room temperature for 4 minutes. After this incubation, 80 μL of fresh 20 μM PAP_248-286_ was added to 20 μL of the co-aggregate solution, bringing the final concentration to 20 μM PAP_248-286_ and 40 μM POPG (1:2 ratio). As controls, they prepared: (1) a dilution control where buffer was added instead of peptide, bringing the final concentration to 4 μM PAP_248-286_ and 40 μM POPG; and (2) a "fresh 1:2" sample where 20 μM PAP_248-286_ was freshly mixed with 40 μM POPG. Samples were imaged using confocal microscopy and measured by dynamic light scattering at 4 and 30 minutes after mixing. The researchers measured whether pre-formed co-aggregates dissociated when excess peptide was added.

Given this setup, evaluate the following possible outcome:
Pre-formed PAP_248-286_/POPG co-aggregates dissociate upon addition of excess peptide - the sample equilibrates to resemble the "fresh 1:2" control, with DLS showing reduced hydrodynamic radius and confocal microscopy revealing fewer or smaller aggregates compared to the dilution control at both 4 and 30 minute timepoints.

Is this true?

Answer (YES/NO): NO